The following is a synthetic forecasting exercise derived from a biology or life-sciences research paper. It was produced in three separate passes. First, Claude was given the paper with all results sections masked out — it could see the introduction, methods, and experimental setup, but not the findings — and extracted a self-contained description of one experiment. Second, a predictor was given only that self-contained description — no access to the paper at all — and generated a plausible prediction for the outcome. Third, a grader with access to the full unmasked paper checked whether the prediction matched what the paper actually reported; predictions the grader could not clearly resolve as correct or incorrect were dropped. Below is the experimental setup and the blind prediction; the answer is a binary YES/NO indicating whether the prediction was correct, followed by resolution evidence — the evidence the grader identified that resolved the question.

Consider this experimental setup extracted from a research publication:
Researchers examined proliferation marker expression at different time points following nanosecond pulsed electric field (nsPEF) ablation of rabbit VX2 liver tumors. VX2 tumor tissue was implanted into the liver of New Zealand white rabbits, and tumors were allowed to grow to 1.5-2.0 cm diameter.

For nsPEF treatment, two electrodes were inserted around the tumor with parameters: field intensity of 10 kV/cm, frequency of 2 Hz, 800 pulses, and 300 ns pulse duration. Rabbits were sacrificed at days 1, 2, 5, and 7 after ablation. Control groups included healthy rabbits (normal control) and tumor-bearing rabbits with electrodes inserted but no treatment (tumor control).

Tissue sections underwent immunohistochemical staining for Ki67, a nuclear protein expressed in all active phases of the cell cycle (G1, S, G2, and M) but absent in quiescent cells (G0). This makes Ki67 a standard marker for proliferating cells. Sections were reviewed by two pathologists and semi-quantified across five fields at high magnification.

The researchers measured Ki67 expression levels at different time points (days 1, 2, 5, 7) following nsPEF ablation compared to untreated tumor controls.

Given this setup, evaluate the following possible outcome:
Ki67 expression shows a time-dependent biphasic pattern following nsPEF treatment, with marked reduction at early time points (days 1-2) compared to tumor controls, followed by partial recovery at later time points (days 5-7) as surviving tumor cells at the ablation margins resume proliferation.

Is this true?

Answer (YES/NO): NO